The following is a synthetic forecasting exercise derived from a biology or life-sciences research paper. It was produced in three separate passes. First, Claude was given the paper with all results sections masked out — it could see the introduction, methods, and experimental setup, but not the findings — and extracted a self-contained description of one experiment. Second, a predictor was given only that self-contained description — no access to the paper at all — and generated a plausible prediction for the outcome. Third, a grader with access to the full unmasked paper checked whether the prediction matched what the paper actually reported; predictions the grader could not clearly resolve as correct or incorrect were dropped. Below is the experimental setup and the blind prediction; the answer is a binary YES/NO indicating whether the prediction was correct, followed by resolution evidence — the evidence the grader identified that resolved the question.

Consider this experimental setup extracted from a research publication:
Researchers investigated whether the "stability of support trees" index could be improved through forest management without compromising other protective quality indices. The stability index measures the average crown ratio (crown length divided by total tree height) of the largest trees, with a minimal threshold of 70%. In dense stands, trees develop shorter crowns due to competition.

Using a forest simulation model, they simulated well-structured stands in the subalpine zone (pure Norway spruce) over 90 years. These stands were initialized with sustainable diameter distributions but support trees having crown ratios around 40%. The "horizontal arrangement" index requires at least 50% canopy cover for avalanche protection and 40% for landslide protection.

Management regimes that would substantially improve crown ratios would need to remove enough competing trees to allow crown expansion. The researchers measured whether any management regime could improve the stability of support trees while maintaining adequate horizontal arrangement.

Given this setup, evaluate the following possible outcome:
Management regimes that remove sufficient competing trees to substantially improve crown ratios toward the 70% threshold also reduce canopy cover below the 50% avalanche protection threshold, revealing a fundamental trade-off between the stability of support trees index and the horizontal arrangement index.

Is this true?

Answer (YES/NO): NO